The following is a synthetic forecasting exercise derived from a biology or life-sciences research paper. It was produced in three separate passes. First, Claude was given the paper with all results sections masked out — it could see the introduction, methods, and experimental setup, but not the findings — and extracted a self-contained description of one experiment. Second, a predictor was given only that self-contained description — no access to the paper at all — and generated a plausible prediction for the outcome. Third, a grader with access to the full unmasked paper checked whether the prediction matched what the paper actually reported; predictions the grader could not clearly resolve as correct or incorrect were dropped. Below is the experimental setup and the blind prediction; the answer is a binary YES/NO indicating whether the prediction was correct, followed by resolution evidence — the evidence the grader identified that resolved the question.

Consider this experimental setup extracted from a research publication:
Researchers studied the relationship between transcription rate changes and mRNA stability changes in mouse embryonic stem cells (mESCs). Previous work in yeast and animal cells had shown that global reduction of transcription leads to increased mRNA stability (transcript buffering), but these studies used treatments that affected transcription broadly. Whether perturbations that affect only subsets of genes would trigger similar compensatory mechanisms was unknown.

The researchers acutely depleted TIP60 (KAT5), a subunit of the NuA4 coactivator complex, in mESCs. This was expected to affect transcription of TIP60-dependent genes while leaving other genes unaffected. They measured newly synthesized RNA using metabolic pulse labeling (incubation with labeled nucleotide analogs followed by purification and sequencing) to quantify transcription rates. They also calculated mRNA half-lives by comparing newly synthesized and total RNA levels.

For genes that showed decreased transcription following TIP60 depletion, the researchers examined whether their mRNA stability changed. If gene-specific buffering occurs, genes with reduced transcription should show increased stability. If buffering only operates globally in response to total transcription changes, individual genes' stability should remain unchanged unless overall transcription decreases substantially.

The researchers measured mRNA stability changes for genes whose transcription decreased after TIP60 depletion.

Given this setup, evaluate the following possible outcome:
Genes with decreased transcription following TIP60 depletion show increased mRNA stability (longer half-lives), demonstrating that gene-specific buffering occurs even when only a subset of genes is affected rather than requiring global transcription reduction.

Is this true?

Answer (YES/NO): YES